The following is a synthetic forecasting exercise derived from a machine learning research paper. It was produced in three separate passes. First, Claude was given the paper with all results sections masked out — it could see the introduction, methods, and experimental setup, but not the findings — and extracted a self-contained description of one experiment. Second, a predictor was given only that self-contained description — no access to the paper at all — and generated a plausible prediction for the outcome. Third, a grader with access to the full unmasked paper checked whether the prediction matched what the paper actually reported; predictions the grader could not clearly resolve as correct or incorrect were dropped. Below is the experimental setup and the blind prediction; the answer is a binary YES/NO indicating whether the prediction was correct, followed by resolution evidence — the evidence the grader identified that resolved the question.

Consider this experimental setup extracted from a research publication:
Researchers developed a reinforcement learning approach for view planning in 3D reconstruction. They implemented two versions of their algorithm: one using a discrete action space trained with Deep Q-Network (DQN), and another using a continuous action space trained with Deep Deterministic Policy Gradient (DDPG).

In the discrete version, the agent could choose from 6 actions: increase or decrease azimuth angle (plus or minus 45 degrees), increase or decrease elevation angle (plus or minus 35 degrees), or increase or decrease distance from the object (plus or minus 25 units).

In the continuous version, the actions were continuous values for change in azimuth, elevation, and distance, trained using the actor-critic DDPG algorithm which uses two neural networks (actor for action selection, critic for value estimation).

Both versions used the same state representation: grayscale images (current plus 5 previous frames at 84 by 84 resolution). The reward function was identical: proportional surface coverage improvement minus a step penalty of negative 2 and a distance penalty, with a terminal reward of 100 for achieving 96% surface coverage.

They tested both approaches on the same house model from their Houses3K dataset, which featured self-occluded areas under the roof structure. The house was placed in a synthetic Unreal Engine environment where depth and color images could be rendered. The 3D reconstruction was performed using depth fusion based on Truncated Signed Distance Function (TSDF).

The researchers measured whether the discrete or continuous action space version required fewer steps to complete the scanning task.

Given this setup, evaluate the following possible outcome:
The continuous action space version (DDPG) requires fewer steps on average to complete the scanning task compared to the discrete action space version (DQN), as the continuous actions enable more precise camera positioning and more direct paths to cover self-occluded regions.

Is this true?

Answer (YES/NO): NO